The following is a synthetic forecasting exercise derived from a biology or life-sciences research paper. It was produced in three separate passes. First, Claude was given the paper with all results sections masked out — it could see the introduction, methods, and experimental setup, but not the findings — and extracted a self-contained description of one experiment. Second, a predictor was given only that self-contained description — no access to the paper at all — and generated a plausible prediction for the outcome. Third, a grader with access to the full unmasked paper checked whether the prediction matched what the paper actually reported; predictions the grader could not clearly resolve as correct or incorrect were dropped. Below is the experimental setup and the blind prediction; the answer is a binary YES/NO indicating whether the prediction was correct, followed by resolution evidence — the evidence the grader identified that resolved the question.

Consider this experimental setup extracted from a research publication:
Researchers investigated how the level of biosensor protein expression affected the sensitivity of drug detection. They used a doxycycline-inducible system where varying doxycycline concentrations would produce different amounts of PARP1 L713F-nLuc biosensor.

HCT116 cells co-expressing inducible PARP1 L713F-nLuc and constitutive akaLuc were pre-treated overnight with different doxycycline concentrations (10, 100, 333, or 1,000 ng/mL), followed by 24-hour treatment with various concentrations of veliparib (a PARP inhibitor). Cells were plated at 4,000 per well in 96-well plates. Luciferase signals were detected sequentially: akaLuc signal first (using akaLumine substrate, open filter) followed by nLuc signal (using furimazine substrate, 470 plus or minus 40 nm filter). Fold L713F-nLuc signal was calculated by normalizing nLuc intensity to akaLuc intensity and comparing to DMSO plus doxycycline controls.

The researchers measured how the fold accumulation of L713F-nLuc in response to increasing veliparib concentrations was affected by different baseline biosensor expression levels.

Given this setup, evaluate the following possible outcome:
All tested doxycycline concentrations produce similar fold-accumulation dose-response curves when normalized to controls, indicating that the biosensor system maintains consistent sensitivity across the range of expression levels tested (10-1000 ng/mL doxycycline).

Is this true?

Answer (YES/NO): YES